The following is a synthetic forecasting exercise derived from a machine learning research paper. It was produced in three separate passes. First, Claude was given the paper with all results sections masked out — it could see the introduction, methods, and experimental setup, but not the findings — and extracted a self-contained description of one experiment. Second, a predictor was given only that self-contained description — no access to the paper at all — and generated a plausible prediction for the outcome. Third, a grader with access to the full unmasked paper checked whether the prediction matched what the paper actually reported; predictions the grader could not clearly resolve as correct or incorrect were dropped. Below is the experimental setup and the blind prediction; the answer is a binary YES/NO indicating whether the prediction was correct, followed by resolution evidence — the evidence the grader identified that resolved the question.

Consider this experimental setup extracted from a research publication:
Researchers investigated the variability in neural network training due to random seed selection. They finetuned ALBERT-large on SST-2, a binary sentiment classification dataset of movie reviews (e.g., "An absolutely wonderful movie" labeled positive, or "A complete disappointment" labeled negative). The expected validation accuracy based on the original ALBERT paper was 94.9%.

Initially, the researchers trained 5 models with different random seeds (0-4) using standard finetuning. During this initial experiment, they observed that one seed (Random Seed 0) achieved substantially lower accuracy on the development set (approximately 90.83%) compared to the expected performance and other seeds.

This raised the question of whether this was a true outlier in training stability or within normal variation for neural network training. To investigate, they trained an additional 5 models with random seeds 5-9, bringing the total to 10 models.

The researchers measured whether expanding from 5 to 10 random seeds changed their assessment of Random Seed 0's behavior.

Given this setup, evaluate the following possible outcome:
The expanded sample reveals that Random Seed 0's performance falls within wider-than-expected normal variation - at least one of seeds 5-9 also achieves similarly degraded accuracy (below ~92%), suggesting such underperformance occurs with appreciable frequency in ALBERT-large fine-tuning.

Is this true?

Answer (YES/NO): NO